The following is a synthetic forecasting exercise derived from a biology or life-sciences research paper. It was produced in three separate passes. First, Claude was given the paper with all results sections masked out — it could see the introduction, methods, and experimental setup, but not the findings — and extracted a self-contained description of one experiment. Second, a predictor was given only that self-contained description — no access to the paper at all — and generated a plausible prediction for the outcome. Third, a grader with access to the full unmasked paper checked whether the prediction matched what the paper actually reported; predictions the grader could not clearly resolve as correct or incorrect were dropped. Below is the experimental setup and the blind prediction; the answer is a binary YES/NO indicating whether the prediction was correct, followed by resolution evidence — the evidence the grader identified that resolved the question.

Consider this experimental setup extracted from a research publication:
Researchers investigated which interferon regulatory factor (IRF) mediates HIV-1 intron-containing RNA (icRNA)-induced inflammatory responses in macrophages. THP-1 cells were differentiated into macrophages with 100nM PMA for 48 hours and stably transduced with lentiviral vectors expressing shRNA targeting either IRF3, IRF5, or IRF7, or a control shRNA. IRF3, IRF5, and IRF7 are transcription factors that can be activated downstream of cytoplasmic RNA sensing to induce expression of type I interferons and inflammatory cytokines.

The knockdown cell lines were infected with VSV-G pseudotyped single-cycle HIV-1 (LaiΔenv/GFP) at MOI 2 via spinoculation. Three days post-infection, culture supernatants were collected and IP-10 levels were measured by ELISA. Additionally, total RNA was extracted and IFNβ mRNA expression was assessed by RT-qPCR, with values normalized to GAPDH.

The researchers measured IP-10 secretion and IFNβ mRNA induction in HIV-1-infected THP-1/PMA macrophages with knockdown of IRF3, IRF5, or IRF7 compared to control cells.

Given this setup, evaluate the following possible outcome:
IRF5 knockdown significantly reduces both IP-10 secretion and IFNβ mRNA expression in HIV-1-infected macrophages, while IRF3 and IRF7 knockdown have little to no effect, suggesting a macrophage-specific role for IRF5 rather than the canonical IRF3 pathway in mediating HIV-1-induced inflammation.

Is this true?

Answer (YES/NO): NO